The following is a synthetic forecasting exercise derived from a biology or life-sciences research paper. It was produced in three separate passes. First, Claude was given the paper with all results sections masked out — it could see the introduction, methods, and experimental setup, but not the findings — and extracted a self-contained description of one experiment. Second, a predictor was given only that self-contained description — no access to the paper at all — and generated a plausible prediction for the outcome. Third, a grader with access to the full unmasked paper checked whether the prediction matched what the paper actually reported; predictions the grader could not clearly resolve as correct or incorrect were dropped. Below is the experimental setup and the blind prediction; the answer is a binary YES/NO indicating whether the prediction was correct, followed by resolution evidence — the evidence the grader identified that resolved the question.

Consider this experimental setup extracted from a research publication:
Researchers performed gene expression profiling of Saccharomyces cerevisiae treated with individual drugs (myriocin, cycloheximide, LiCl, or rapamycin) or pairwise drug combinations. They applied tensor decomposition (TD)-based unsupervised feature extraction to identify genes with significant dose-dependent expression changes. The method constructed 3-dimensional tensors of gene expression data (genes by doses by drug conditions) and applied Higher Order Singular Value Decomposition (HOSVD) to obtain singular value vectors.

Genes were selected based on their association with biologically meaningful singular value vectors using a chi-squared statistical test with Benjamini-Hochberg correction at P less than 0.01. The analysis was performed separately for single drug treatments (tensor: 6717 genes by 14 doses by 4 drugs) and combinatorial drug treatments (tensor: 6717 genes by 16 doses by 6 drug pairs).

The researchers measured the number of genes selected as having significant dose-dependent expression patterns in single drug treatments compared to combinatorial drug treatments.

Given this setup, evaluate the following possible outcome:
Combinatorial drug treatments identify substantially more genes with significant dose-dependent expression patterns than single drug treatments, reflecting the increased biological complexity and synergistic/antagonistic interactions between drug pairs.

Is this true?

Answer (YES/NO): YES